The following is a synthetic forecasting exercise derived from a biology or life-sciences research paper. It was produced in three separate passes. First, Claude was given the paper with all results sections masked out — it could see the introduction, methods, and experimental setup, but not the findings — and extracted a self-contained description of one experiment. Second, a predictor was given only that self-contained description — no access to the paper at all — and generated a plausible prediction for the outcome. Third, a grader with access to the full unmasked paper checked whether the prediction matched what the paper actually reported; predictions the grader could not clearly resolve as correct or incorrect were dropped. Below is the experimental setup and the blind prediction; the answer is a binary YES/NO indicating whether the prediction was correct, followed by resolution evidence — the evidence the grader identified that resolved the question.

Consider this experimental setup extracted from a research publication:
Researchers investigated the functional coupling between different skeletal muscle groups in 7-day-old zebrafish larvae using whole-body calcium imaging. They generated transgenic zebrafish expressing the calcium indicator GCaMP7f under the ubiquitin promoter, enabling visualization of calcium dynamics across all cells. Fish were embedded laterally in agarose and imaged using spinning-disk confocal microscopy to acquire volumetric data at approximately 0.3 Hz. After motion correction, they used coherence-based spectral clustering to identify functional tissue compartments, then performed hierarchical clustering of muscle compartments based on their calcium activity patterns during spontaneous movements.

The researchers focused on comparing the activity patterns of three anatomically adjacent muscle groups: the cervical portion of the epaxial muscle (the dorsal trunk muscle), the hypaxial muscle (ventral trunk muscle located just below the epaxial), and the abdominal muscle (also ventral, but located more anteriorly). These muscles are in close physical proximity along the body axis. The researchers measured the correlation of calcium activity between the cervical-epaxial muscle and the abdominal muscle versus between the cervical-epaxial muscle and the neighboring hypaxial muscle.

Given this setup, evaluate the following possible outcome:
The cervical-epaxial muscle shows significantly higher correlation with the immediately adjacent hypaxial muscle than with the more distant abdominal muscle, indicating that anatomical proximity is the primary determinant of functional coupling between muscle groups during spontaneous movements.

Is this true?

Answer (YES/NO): NO